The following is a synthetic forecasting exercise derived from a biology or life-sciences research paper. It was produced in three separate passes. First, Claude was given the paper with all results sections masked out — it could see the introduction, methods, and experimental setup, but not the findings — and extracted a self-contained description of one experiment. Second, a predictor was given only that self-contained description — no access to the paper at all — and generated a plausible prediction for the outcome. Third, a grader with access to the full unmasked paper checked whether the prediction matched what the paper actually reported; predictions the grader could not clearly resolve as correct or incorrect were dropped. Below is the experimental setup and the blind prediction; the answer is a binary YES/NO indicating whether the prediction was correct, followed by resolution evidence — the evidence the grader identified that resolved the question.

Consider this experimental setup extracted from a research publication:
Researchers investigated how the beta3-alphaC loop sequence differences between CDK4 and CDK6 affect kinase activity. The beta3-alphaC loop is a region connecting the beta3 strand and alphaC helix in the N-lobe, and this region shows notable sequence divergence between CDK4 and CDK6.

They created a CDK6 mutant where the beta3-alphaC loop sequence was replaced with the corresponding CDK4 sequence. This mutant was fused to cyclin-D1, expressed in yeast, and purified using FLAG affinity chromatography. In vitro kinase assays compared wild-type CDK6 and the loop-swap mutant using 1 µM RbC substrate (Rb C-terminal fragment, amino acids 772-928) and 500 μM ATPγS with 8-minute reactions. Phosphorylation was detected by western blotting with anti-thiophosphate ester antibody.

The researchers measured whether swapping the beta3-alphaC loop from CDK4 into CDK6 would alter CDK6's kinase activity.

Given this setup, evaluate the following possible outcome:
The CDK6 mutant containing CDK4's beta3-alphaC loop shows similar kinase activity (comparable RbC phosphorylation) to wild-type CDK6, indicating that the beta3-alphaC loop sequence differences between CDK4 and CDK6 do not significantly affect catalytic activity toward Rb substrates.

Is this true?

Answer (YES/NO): NO